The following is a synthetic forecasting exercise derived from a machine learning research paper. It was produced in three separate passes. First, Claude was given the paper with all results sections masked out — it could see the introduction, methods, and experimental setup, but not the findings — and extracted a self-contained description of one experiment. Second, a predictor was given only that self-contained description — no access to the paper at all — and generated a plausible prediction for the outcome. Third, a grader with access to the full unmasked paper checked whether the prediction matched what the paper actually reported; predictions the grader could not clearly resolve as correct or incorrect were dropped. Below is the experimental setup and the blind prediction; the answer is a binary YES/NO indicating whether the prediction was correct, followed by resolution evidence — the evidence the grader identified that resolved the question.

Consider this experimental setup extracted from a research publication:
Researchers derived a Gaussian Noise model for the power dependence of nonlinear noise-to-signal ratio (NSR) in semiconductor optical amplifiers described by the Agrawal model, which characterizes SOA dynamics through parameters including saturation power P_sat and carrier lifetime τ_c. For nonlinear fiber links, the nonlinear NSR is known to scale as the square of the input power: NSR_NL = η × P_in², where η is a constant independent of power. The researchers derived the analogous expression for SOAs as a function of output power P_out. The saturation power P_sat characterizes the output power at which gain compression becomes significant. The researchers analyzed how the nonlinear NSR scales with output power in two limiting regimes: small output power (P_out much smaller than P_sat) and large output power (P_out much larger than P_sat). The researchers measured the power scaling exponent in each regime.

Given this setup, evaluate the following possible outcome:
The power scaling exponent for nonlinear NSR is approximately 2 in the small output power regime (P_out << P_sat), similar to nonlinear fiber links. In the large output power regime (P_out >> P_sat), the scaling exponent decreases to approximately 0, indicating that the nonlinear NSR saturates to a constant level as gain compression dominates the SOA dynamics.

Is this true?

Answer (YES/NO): NO